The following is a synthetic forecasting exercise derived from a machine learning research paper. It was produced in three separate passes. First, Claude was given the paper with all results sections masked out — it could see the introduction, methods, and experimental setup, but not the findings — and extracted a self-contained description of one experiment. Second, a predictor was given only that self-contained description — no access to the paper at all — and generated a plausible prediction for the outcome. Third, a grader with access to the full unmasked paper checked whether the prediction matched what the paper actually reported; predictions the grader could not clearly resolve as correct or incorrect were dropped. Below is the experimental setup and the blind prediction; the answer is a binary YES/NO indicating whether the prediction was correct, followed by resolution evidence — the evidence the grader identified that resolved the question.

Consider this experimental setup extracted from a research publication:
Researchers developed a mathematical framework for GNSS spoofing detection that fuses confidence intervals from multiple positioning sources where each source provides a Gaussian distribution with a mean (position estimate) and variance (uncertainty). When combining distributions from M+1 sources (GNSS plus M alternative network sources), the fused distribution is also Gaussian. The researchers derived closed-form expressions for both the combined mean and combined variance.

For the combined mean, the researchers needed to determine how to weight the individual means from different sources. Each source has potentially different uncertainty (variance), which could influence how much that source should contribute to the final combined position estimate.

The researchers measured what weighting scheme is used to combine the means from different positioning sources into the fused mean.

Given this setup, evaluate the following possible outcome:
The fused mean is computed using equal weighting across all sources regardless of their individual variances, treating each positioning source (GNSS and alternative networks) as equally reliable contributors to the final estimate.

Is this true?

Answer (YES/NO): NO